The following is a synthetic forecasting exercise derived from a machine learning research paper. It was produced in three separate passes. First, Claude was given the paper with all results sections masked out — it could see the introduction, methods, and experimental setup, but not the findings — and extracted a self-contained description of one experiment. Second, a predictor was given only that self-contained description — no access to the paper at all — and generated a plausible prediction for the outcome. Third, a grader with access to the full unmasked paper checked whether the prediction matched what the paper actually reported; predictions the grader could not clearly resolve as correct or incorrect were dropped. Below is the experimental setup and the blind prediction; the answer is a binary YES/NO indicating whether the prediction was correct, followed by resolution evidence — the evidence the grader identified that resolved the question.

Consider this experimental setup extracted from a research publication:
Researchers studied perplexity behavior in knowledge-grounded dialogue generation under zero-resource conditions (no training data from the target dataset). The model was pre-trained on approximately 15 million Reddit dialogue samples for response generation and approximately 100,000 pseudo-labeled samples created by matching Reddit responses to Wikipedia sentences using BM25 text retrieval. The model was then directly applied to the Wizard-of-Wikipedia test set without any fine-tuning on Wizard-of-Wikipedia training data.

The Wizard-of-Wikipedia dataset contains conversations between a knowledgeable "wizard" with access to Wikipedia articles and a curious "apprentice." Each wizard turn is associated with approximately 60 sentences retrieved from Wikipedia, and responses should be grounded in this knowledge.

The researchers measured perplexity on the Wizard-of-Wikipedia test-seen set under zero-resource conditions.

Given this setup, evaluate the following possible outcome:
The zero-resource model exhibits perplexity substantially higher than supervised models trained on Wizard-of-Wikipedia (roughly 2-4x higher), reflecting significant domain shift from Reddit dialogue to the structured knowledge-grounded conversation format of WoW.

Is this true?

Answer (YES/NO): NO